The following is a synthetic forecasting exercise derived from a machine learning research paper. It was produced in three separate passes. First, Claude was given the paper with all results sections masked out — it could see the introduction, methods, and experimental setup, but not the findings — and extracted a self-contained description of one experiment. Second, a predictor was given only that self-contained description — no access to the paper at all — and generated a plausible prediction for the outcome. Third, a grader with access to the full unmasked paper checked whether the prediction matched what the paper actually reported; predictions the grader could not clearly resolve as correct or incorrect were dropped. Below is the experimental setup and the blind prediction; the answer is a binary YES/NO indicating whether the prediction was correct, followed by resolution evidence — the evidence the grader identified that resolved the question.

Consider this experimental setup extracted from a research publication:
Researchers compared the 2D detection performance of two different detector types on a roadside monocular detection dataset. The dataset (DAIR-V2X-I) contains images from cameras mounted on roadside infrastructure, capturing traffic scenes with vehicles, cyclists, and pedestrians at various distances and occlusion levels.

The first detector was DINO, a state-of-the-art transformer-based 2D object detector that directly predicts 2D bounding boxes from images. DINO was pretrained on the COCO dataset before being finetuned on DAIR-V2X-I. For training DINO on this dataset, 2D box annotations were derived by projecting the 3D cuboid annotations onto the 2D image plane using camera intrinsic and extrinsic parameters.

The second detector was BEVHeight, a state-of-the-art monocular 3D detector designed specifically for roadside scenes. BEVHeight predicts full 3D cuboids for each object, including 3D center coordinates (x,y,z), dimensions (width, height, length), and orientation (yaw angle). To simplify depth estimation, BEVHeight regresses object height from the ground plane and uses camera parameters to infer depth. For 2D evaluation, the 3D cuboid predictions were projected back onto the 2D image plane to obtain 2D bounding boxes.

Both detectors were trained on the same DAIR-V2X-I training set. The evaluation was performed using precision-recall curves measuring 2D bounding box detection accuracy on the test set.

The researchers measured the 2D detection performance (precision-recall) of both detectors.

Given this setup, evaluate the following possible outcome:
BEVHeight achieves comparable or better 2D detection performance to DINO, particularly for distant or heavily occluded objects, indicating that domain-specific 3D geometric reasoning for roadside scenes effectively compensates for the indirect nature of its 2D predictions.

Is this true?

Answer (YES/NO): NO